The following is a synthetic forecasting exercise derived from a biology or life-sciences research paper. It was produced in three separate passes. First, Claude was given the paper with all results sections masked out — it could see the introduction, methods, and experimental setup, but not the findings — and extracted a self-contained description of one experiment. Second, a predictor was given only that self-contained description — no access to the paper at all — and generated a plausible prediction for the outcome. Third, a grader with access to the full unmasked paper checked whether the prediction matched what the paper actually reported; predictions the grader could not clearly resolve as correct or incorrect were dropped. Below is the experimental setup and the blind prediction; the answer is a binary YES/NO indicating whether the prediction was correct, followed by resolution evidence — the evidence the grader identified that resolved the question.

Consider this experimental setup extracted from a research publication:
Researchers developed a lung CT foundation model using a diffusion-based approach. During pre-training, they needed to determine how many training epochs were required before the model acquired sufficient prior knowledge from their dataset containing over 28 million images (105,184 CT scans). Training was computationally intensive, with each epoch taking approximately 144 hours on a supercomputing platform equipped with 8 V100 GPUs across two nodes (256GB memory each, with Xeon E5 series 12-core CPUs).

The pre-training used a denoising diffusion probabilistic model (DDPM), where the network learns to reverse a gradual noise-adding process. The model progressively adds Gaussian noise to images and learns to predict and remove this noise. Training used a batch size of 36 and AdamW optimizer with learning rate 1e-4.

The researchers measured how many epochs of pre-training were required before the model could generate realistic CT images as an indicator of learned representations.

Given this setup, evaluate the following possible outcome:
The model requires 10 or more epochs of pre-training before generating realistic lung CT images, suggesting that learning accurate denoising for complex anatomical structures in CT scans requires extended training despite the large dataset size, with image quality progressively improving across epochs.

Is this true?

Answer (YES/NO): NO